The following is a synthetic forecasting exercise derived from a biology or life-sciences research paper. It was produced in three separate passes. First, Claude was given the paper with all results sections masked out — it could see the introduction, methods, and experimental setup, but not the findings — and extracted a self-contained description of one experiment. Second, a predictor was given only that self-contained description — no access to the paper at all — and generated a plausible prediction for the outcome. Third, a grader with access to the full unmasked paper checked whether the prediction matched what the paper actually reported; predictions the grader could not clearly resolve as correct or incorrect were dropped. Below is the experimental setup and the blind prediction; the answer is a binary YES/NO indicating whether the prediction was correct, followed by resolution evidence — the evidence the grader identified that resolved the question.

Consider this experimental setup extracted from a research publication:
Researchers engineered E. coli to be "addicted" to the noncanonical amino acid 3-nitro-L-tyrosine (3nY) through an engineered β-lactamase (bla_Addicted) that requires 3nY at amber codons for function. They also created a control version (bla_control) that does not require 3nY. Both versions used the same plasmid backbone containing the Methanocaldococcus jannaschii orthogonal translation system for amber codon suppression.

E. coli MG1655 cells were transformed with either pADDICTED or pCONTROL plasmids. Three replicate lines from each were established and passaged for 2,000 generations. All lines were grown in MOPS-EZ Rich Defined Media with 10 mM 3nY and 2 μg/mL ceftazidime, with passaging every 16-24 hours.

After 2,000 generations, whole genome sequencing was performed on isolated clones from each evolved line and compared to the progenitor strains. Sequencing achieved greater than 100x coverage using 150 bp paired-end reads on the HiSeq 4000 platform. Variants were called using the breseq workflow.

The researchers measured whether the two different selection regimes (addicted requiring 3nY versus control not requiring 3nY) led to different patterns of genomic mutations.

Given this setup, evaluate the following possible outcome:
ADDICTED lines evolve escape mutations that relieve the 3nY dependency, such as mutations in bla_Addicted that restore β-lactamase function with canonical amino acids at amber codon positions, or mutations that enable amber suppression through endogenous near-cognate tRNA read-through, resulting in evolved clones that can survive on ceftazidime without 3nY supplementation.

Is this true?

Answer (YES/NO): NO